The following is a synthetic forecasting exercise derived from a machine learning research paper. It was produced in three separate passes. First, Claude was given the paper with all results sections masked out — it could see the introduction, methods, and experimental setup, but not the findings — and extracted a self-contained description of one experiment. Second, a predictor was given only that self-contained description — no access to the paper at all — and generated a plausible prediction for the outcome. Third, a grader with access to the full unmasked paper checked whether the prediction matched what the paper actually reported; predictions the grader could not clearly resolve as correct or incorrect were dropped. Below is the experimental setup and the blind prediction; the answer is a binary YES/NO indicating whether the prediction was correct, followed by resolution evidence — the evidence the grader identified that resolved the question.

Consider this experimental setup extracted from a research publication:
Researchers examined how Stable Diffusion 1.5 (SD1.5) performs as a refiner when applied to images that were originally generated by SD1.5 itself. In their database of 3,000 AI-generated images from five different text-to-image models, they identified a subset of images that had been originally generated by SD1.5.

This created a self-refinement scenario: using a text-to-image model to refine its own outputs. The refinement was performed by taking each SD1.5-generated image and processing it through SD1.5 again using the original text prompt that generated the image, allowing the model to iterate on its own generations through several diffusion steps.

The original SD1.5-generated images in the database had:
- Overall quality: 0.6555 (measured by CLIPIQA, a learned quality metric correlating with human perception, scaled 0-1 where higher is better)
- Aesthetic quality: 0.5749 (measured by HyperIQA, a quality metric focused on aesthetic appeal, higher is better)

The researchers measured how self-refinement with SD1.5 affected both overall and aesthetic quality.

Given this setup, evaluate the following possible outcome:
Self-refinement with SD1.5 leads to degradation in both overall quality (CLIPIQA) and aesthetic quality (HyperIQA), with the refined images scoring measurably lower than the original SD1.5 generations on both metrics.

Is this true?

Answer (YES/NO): NO